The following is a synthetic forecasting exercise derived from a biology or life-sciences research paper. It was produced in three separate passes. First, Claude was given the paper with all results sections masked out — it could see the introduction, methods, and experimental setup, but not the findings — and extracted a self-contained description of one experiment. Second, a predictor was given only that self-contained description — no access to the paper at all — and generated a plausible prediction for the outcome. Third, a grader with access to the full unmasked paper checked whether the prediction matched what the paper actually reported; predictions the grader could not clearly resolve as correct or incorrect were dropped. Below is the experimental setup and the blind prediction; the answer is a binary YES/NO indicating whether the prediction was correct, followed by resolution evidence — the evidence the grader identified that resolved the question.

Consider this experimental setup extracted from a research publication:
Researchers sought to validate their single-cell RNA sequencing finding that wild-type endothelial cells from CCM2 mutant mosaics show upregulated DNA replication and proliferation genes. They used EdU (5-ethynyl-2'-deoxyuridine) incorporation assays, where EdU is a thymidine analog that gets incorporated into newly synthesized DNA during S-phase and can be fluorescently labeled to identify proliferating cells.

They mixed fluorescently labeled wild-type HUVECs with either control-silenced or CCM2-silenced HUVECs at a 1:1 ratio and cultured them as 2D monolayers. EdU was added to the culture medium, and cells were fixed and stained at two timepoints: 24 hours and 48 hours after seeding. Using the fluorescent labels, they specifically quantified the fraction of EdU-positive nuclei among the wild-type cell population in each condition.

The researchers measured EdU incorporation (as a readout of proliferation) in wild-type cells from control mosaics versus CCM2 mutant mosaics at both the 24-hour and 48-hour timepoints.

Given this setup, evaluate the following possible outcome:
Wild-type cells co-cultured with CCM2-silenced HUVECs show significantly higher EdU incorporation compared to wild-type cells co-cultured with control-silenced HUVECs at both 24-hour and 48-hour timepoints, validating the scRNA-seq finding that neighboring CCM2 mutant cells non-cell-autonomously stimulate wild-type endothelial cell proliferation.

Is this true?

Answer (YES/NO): NO